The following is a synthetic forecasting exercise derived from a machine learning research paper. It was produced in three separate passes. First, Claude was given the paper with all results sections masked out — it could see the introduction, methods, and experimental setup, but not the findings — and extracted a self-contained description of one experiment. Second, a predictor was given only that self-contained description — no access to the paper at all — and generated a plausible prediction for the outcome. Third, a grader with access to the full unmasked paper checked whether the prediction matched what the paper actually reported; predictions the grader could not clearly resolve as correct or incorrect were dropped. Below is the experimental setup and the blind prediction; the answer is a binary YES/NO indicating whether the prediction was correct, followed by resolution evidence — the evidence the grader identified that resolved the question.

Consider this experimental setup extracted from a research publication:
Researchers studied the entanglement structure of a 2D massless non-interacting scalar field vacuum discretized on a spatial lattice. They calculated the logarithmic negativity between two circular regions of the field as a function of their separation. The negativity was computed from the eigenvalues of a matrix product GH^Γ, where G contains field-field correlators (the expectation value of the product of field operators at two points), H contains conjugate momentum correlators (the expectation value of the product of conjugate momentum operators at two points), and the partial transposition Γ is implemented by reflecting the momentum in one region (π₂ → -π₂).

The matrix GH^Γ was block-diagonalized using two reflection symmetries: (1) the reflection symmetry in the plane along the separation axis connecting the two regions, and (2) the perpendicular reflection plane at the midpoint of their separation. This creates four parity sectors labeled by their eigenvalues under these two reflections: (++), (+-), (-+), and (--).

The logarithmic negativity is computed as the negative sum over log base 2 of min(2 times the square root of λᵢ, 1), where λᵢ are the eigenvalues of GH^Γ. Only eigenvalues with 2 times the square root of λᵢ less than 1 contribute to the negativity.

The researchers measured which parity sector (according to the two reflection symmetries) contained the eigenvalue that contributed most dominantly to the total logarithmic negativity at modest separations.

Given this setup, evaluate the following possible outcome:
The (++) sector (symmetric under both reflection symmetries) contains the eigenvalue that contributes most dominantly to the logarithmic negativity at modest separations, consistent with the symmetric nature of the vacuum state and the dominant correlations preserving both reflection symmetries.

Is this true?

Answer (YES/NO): NO